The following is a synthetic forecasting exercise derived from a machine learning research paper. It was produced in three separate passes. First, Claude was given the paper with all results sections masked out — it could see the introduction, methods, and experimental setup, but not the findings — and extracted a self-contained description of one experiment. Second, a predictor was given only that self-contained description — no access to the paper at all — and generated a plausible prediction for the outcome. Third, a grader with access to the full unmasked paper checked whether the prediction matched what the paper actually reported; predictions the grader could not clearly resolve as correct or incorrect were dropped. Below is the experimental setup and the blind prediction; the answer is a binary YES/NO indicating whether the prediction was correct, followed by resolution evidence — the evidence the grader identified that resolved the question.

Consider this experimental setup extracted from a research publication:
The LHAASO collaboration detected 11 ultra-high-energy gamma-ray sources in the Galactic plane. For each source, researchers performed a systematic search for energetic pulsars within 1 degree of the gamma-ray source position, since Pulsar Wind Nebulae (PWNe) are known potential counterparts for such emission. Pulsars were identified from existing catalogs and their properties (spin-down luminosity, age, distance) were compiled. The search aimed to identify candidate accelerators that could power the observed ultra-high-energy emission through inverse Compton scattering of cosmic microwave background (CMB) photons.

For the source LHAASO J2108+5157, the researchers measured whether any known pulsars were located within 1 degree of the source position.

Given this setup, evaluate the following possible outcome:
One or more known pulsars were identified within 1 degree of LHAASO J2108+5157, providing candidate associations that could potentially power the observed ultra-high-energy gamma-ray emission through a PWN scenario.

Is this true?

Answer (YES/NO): NO